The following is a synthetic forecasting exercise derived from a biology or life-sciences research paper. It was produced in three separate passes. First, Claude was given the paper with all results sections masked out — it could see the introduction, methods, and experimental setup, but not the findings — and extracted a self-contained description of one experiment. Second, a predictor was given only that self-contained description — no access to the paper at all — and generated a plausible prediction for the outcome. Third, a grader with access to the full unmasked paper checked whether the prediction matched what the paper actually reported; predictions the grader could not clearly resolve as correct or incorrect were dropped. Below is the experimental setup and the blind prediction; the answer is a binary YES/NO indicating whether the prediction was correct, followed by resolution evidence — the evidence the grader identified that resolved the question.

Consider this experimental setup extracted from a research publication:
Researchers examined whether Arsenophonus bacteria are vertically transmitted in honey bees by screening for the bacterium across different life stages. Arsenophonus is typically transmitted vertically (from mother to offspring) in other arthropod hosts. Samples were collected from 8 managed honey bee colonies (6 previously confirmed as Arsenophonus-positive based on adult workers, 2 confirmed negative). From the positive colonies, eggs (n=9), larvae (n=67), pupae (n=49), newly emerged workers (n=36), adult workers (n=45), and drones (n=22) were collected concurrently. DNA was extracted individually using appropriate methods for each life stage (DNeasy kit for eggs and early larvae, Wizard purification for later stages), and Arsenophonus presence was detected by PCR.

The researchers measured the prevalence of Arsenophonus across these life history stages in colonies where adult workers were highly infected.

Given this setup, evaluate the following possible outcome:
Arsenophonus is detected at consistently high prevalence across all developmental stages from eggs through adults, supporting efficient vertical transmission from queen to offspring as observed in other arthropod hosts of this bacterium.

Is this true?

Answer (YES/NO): NO